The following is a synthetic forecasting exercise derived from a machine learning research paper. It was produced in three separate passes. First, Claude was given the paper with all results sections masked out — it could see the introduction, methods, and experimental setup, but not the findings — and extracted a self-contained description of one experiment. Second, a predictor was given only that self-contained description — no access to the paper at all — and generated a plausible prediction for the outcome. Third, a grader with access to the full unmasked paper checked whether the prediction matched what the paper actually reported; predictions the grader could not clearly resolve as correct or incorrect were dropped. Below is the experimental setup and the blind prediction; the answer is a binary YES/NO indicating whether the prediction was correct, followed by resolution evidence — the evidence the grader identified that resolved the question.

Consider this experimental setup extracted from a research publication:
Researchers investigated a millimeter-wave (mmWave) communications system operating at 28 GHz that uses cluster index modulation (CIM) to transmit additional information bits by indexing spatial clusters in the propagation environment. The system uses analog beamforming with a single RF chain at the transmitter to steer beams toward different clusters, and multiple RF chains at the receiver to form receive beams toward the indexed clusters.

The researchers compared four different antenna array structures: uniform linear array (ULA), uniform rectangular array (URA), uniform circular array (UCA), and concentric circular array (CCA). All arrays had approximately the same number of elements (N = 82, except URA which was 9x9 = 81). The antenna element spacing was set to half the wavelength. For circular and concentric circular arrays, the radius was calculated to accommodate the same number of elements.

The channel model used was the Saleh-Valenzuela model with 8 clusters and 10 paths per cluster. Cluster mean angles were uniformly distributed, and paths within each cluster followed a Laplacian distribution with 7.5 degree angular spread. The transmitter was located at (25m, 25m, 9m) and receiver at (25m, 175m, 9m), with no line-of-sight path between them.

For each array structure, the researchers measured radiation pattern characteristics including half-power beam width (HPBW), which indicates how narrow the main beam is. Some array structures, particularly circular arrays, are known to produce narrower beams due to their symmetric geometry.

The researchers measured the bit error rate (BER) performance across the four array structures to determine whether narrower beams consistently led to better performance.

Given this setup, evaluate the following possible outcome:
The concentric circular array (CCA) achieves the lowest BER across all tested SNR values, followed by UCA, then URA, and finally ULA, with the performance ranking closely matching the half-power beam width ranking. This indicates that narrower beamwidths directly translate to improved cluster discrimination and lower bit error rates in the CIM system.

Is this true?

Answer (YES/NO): NO